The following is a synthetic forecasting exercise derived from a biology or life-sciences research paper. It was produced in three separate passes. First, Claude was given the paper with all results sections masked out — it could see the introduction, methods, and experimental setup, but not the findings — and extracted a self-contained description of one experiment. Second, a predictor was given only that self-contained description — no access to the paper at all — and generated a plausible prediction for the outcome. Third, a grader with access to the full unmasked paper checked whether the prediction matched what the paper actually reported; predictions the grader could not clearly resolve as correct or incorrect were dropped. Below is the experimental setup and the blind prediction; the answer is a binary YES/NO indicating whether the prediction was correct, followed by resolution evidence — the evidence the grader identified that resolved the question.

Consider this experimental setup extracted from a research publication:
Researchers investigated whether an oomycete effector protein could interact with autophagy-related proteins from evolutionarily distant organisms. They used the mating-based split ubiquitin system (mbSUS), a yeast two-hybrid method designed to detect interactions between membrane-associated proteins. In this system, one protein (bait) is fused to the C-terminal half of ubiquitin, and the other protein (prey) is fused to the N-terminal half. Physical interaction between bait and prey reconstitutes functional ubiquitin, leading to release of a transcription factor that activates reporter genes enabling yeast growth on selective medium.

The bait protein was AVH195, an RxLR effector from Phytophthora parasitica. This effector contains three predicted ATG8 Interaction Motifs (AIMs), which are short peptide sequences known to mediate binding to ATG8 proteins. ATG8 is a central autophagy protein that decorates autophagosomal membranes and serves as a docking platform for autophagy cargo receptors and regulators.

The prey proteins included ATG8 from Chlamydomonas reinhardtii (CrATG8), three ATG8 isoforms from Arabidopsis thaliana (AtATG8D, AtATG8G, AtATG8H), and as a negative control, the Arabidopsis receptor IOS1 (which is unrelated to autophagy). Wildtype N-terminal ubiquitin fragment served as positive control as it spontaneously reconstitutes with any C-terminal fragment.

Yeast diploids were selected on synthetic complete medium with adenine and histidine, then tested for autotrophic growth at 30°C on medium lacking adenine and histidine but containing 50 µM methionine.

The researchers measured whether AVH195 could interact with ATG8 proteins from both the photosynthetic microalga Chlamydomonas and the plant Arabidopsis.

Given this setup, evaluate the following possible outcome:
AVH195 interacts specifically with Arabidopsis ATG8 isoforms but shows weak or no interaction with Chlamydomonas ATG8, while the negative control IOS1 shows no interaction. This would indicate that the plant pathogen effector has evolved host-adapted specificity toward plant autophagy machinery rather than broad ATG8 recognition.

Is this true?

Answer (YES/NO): NO